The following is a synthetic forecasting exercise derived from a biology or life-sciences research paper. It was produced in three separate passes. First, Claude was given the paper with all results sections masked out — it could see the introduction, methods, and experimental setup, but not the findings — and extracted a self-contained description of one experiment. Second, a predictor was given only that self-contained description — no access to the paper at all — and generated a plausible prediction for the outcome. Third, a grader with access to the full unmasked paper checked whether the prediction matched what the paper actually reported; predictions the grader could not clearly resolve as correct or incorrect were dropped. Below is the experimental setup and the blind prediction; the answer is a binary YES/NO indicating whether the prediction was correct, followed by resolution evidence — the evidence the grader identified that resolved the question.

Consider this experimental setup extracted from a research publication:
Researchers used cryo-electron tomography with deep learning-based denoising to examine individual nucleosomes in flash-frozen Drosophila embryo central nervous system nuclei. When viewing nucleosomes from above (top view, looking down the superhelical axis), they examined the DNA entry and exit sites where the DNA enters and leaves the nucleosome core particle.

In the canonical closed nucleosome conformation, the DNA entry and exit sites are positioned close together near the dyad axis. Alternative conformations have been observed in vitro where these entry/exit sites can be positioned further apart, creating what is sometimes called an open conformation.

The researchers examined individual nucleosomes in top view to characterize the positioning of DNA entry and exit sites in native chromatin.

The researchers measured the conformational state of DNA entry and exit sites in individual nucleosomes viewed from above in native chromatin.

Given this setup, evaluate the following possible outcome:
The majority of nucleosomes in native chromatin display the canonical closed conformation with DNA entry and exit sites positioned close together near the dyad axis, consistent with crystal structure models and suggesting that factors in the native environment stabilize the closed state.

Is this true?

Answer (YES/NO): NO